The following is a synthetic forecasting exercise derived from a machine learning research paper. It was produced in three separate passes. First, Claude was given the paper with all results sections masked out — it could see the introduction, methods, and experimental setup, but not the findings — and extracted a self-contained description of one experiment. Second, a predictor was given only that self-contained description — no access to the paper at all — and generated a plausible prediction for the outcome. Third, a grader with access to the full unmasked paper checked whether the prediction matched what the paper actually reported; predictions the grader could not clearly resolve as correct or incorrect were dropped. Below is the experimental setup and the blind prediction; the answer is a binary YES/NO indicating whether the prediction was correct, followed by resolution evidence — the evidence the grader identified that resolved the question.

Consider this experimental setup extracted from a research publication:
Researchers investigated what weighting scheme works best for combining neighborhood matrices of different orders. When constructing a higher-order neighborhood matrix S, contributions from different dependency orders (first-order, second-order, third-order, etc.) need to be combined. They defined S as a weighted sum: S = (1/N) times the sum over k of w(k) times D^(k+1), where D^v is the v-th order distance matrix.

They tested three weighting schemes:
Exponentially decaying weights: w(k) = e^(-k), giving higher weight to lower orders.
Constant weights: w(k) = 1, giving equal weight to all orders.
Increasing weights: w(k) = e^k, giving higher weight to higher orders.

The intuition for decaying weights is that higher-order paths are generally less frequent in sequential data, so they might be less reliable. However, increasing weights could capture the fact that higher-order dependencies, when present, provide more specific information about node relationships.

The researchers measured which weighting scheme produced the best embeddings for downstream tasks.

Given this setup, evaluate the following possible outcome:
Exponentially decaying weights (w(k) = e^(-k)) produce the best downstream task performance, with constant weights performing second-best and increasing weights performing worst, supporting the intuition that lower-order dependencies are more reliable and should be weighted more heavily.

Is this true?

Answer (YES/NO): NO